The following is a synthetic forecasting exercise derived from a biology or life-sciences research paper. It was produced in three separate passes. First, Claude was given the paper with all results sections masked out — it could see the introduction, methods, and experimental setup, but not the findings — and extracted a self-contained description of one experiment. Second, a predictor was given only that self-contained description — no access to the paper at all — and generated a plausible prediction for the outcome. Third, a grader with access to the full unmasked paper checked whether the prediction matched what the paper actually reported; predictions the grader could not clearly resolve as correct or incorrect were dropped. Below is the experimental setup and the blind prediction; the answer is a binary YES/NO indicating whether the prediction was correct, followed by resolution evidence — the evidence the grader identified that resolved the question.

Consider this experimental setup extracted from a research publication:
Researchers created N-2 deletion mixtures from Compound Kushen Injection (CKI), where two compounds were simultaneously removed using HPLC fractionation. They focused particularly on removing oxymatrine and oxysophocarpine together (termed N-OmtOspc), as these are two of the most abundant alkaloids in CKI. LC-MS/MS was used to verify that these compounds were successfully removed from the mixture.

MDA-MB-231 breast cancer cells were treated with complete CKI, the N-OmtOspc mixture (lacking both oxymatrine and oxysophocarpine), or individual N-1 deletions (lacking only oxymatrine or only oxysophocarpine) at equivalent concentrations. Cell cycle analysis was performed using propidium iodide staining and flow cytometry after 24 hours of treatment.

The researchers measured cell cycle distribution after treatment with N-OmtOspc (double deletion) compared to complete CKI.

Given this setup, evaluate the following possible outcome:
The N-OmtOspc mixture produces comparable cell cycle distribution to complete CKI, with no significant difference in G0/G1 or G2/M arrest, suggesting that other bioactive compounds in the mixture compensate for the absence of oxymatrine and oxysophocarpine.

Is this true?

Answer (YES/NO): NO